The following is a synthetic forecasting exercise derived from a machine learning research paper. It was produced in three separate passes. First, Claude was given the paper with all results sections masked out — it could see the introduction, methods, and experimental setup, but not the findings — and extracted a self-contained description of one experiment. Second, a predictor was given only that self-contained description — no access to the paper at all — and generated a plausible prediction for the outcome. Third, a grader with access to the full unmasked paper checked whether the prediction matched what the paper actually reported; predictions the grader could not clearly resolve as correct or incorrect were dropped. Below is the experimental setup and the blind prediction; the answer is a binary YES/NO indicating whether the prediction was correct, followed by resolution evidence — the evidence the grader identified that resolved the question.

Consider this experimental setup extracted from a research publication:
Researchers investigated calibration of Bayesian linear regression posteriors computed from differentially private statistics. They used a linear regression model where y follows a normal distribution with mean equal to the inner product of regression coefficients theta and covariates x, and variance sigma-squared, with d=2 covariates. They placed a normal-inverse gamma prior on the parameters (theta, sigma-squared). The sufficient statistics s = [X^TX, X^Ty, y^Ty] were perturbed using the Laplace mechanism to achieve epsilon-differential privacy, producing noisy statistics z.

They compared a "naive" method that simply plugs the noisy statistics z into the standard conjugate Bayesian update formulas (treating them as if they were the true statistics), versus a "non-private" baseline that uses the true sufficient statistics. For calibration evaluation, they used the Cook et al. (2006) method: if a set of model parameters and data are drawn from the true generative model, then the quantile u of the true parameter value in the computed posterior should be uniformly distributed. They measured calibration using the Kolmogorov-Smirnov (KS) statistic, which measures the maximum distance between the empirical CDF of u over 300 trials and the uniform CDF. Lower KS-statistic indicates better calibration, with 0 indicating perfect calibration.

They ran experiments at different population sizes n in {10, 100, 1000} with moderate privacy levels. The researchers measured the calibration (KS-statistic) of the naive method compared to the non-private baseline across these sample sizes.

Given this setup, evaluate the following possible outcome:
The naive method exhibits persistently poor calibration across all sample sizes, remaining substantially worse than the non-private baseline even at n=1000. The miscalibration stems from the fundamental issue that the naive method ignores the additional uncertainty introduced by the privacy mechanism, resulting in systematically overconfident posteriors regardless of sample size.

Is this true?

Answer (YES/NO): NO